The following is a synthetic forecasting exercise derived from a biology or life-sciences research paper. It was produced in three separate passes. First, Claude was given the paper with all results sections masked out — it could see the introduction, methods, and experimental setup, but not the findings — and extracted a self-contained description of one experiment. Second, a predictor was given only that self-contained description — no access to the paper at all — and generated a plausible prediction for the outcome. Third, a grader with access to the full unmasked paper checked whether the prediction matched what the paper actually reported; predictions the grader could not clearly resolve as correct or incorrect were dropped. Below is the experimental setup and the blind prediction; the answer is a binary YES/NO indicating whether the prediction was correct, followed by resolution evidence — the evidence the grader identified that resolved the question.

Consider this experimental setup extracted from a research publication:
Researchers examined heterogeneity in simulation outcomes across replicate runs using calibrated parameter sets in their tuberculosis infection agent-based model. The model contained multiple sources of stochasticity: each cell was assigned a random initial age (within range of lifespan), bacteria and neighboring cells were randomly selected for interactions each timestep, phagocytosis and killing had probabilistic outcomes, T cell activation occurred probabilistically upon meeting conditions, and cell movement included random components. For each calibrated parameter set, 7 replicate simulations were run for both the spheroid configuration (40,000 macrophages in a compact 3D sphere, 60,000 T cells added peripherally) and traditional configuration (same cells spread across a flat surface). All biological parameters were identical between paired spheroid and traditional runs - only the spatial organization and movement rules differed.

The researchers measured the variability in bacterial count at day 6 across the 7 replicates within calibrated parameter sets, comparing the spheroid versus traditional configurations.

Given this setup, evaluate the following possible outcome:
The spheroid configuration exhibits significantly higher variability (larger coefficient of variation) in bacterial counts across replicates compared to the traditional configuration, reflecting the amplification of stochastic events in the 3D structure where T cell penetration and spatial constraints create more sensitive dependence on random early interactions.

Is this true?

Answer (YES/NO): NO